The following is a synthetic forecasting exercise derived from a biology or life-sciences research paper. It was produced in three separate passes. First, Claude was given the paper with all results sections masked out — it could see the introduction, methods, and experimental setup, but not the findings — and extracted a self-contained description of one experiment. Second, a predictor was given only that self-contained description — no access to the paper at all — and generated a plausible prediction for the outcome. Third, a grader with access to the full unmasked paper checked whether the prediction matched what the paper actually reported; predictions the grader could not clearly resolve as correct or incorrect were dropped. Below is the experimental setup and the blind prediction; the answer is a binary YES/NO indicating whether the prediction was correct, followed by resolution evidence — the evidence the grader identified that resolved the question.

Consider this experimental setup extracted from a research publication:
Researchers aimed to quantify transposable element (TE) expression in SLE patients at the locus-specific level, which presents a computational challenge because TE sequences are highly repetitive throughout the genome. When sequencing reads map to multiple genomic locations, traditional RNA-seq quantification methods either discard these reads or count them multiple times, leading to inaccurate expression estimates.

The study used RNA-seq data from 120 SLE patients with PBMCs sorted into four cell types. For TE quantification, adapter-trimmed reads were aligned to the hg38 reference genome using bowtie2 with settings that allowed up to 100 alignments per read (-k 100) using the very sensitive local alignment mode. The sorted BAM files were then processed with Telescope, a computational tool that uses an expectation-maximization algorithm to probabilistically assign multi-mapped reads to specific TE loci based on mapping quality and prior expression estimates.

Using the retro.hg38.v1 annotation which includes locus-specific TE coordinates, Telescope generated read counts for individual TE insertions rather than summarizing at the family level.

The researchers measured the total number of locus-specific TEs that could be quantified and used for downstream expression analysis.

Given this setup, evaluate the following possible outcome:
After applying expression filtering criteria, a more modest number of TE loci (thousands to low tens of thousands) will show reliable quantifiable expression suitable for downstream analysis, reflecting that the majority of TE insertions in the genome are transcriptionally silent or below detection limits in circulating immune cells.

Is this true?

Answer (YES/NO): NO